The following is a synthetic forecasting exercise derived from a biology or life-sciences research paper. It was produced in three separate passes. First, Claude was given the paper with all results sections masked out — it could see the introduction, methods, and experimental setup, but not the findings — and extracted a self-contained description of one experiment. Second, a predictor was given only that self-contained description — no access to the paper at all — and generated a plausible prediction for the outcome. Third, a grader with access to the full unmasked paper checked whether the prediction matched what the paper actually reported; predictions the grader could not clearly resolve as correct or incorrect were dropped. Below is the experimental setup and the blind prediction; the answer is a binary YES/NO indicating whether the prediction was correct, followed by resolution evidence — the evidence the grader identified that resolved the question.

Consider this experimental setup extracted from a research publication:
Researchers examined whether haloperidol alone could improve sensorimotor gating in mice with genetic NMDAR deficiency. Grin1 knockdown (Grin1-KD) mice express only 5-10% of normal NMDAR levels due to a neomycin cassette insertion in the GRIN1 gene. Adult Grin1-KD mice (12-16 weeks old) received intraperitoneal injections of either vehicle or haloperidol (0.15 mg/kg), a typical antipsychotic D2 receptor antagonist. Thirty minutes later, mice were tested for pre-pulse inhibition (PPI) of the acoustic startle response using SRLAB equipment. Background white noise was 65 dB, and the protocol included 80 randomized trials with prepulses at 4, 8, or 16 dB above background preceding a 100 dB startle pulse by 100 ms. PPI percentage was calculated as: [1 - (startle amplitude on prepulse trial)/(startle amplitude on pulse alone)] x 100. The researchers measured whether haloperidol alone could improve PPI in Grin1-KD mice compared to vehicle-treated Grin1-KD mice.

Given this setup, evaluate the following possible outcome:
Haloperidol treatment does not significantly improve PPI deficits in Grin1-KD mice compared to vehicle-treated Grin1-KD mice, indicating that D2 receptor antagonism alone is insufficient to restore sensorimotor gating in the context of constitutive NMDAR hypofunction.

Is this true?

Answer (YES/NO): YES